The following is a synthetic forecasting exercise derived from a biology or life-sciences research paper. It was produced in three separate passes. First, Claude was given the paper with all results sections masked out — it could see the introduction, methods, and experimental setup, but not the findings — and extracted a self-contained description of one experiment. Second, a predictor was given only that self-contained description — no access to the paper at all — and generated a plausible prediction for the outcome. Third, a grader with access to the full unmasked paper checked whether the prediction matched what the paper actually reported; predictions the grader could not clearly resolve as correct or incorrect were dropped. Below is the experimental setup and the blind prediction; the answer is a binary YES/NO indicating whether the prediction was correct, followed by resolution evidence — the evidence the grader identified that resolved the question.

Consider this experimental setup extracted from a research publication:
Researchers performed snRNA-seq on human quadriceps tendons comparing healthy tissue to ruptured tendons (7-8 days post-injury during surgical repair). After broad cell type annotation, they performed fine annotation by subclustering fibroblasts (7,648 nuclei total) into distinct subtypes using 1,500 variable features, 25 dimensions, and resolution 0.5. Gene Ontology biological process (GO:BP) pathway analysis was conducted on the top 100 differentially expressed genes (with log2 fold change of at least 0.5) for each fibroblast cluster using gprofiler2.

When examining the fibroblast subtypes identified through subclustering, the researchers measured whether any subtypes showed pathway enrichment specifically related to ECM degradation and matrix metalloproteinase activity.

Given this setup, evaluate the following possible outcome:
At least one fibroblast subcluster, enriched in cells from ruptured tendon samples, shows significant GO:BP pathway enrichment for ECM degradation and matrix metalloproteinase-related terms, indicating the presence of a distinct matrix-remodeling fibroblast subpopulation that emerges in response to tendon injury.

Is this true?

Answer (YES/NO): NO